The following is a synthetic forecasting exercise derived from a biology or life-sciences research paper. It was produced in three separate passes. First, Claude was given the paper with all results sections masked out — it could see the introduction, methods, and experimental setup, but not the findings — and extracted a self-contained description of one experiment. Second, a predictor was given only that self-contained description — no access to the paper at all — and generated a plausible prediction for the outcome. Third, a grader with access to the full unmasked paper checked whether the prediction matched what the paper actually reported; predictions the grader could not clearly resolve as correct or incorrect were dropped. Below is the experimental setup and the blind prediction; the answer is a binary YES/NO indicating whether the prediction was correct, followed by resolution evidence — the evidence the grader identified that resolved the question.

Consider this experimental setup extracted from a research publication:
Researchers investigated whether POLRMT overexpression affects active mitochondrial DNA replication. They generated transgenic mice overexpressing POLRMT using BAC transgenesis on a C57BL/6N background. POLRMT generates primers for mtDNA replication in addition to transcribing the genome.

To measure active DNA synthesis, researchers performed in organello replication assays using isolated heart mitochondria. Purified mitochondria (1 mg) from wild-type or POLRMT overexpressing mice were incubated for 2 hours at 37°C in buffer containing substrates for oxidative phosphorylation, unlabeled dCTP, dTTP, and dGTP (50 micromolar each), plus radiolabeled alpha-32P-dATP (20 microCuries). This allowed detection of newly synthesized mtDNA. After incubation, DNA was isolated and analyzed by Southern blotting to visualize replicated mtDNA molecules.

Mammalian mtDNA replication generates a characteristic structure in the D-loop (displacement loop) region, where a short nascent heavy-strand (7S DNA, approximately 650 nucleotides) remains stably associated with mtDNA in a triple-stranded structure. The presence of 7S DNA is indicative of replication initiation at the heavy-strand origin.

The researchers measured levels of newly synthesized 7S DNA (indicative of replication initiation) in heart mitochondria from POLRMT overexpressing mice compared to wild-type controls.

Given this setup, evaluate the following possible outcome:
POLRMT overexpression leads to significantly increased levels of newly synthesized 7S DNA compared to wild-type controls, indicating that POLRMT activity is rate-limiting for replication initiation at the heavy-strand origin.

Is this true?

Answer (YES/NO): NO